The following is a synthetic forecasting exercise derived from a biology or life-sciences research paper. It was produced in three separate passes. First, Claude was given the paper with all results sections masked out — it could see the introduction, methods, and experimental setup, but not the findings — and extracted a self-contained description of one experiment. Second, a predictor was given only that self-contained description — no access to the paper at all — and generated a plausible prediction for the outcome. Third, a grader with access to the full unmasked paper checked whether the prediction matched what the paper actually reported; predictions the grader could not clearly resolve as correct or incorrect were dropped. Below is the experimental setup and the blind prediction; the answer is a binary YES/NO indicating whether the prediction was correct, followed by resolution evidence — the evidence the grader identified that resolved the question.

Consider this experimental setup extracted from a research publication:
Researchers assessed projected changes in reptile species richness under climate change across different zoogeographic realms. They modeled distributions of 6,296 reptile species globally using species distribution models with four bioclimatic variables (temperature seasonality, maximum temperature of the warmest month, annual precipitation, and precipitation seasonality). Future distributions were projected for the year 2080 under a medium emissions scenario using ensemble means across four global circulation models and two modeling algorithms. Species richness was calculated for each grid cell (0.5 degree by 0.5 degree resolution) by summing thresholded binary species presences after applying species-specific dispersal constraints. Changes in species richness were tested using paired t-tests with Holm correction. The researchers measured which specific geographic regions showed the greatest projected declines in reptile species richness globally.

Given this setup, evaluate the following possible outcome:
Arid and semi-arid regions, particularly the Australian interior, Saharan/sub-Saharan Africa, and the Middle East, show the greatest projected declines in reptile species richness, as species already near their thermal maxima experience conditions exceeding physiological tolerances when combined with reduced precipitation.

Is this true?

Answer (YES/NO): NO